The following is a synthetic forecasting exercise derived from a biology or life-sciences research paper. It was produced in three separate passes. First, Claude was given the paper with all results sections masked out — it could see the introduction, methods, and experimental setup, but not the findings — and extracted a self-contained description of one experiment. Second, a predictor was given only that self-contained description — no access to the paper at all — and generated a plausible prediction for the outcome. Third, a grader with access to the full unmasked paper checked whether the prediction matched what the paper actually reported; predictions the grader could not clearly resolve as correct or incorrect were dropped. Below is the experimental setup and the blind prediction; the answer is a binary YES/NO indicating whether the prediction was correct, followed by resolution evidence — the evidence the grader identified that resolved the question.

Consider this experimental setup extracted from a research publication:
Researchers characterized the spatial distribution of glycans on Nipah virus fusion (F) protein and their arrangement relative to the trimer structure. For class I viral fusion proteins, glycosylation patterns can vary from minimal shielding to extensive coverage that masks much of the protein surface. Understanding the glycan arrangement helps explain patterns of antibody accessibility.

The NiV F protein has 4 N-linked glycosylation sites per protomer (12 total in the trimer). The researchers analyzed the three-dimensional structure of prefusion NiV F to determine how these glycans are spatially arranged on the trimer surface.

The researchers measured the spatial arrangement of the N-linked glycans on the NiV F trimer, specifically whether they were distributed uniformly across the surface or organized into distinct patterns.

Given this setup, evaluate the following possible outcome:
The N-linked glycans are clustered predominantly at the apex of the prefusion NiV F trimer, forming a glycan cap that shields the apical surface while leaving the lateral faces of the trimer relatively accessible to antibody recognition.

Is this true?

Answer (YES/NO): NO